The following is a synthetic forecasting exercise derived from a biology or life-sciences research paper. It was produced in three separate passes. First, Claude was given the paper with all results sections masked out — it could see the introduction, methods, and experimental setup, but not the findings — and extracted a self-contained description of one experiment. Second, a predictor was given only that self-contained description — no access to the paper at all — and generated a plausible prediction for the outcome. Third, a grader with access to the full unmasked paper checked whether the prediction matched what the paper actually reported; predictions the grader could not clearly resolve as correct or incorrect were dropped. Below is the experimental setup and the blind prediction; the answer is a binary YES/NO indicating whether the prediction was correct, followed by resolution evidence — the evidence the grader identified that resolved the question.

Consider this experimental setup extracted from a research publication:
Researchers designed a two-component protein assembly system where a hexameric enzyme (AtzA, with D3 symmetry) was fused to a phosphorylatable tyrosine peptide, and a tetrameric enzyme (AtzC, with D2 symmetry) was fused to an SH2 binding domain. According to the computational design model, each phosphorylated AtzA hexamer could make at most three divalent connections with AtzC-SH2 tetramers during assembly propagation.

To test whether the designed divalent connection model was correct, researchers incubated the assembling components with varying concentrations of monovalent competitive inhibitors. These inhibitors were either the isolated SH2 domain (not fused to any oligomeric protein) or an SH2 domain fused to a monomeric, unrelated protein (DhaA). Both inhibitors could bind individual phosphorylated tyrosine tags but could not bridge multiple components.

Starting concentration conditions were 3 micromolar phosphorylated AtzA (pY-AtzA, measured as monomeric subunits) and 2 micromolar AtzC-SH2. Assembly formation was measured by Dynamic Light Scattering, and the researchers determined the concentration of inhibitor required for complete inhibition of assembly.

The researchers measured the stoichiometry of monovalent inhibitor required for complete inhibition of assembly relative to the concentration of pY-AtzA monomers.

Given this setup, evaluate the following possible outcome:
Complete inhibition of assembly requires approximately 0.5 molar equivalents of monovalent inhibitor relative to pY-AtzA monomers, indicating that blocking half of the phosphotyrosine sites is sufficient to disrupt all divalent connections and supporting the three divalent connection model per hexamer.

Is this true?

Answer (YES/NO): NO